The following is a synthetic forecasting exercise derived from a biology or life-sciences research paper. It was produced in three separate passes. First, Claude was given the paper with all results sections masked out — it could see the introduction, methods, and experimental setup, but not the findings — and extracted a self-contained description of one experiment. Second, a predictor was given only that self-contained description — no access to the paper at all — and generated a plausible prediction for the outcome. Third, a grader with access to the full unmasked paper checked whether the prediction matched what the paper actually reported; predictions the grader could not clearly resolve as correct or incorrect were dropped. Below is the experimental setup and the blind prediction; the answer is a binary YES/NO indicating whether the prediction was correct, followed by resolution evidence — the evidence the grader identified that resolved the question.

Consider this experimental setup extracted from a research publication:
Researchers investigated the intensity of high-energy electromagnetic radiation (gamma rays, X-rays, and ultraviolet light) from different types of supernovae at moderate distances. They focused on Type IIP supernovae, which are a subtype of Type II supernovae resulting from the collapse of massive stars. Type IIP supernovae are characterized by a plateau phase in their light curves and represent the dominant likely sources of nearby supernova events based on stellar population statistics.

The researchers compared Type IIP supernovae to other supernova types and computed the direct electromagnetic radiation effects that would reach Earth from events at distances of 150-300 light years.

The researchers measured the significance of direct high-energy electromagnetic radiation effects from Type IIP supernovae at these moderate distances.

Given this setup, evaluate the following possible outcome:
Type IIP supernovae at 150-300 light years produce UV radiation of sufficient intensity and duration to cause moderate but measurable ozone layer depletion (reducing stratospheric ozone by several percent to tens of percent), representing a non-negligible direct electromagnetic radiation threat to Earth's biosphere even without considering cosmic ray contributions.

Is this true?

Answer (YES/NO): NO